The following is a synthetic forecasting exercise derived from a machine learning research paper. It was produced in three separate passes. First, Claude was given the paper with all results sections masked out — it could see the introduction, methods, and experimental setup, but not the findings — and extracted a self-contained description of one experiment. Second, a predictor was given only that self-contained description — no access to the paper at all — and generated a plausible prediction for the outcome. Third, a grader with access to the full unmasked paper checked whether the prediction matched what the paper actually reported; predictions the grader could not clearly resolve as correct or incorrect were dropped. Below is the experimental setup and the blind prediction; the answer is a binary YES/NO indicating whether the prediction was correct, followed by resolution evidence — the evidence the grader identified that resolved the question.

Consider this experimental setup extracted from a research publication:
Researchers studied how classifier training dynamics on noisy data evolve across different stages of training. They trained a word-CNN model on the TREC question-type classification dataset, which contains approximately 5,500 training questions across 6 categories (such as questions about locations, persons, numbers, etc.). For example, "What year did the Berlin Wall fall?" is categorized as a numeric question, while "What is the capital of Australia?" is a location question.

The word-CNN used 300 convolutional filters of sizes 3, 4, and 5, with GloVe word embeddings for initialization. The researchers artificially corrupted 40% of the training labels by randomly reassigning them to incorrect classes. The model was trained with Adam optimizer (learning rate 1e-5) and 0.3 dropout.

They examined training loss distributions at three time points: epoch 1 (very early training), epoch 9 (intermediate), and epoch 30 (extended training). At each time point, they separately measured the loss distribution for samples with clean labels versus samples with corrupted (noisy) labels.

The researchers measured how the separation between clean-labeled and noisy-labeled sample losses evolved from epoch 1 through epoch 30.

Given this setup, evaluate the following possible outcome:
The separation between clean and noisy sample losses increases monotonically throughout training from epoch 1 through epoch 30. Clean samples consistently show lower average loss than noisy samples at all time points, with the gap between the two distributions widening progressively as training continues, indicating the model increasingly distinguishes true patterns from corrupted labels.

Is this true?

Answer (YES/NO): NO